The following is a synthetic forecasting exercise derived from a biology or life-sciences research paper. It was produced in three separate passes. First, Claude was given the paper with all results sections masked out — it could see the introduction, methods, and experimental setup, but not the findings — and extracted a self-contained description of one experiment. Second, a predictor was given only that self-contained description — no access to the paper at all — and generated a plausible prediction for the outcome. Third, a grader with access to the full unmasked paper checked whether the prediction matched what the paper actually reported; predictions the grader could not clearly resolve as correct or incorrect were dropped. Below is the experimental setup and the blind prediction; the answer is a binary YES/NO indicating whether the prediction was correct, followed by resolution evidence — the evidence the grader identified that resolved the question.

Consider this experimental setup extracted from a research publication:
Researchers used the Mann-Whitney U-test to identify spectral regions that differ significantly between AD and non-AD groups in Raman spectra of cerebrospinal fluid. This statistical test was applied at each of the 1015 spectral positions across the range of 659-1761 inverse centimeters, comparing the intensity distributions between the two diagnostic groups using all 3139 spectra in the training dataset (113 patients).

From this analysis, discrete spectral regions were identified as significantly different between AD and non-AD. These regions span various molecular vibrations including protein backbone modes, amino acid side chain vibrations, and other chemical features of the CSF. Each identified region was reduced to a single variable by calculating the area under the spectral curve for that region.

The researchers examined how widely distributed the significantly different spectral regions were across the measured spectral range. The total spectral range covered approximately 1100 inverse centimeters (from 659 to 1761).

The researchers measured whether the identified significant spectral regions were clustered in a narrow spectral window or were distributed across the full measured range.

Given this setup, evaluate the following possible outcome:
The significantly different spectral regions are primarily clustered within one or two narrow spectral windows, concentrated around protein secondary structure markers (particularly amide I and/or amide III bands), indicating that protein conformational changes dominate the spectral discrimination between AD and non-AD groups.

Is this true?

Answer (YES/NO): NO